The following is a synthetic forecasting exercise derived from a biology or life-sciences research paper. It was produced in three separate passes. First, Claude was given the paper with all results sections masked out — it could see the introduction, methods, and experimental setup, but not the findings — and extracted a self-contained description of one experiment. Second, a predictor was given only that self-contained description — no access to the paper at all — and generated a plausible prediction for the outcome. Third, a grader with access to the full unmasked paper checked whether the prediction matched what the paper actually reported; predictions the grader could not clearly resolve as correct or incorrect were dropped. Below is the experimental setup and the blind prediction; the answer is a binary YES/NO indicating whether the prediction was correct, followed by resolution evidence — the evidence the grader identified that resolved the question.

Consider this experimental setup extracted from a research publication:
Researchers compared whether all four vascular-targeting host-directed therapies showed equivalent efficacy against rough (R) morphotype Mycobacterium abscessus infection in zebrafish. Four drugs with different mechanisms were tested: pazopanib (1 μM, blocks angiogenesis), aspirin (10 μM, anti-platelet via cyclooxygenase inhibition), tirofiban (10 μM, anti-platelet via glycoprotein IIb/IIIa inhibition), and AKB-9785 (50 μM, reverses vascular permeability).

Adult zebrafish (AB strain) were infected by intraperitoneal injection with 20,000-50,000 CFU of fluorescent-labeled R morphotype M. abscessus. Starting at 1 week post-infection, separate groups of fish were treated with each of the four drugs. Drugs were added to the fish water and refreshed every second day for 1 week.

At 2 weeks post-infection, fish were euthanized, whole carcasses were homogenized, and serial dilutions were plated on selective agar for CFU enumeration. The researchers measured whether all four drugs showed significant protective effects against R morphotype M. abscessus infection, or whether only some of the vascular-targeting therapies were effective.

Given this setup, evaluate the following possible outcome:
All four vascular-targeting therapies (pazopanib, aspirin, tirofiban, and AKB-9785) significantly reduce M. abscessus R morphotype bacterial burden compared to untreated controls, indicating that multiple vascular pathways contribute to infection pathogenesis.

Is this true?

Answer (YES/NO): NO